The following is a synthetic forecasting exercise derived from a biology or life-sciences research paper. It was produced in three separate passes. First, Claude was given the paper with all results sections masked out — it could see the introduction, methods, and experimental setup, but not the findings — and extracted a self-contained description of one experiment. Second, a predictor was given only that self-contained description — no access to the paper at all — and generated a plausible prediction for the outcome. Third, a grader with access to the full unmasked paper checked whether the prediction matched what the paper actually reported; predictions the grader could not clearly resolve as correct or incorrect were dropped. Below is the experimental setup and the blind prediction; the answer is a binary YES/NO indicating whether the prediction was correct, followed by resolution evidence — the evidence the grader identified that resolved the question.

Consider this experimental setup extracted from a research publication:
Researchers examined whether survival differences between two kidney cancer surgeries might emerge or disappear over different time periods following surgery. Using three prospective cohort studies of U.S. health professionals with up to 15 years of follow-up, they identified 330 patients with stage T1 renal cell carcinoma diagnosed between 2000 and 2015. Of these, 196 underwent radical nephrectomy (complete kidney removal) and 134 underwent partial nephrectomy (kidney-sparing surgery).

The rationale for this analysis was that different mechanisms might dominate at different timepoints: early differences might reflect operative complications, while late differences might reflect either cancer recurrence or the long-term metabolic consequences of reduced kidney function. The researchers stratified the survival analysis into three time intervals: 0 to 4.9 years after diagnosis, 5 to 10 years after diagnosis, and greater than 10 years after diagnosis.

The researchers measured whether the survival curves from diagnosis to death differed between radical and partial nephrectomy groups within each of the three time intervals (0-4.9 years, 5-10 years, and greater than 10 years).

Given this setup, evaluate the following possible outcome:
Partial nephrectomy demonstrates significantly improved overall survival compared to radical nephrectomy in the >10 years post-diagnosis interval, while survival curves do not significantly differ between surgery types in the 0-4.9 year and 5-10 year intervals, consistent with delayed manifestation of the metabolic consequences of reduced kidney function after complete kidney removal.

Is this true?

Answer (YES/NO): NO